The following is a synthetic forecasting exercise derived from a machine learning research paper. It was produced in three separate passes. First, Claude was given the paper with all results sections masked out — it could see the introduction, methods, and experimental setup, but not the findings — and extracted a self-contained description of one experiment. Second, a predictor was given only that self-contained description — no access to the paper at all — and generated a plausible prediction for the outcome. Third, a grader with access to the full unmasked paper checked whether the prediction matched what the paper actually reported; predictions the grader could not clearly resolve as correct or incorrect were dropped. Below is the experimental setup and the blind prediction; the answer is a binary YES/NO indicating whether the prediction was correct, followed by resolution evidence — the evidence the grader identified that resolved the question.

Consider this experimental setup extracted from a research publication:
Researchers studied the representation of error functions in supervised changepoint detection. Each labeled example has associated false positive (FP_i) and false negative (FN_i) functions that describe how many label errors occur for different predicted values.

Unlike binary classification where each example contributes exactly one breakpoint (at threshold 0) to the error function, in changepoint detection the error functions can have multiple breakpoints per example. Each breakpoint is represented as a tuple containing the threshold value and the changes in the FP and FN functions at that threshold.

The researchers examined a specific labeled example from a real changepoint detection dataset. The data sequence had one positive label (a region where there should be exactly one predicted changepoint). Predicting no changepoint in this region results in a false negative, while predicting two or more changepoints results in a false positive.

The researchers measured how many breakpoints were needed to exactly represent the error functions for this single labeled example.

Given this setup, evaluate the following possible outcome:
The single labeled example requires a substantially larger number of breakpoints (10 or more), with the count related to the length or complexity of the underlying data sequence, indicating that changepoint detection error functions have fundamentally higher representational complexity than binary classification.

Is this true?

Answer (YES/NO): NO